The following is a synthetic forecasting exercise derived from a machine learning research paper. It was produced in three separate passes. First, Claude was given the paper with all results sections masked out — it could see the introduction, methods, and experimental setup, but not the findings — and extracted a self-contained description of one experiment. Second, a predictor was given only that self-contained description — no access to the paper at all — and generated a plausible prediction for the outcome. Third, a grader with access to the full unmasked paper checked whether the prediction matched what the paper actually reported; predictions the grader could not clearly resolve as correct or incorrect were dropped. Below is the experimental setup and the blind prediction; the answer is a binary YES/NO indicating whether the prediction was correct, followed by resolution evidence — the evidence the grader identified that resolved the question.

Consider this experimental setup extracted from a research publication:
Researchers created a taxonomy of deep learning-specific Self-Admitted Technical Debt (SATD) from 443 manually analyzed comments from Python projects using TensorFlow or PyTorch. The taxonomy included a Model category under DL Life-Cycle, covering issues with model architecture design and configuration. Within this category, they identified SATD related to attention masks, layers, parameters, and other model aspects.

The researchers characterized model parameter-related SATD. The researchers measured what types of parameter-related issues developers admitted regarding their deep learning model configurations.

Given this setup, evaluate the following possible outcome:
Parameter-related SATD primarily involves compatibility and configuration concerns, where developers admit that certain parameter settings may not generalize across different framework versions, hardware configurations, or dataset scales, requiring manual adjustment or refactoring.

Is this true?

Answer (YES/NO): NO